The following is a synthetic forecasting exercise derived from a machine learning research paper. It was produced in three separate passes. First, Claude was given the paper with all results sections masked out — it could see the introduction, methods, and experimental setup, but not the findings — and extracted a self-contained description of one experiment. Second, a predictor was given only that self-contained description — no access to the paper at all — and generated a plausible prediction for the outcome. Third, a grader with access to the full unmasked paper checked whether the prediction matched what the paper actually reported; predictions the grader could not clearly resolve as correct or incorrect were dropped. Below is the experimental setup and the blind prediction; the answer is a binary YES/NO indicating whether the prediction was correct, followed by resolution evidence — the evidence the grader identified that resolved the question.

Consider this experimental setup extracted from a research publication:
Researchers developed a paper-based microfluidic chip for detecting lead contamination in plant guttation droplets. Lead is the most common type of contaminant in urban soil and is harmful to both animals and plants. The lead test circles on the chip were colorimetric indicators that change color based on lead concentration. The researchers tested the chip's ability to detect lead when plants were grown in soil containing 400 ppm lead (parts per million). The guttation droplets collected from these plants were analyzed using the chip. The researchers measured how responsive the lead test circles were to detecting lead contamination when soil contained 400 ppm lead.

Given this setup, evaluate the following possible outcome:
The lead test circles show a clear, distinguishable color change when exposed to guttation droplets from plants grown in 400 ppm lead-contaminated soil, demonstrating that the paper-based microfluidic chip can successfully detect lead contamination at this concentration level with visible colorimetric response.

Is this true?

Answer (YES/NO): NO